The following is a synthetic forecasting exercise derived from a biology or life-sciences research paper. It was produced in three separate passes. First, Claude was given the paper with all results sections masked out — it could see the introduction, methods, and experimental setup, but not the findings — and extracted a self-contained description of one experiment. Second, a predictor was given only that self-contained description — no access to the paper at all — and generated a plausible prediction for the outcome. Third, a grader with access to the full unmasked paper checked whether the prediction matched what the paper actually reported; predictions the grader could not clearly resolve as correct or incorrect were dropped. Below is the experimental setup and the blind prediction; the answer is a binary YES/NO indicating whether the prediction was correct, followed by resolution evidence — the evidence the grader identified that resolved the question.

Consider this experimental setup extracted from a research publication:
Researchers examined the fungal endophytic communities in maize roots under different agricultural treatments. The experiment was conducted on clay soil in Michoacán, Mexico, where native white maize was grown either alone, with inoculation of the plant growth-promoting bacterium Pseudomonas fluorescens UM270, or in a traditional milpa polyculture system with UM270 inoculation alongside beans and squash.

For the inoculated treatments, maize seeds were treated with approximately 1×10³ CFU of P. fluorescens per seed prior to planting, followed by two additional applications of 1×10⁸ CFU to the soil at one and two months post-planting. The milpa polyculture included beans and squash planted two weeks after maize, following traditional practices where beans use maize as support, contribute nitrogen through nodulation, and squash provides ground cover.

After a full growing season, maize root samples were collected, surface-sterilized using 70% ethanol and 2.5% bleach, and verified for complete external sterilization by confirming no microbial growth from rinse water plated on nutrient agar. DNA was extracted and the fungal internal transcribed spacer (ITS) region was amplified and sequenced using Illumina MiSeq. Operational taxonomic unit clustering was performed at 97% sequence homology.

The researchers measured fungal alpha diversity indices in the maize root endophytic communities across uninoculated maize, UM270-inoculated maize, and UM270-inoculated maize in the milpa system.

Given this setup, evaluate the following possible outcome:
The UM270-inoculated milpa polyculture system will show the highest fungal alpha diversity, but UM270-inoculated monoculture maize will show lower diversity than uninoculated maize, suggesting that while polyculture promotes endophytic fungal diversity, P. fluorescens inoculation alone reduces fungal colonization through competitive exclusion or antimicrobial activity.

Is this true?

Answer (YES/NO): NO